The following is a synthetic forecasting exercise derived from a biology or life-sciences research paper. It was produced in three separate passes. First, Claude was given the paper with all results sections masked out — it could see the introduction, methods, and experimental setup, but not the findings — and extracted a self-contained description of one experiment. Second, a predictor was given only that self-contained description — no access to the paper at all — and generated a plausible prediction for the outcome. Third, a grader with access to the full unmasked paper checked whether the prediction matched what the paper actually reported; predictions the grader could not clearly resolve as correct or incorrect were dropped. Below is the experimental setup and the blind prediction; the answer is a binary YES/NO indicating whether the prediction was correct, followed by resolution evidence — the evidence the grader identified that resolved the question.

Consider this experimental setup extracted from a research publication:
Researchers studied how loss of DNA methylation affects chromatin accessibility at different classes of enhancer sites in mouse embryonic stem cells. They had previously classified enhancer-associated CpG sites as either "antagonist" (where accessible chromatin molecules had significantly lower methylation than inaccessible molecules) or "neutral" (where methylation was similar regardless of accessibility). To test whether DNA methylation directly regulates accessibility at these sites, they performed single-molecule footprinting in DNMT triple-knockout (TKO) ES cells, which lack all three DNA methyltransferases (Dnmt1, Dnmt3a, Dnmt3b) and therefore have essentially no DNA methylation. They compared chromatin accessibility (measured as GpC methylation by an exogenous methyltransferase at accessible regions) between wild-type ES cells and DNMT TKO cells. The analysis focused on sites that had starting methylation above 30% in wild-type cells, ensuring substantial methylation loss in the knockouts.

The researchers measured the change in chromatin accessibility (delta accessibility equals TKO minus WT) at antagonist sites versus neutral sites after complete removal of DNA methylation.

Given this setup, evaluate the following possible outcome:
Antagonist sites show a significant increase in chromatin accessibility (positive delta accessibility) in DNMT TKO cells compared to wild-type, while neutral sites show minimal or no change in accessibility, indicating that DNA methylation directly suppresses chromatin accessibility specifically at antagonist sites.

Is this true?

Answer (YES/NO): YES